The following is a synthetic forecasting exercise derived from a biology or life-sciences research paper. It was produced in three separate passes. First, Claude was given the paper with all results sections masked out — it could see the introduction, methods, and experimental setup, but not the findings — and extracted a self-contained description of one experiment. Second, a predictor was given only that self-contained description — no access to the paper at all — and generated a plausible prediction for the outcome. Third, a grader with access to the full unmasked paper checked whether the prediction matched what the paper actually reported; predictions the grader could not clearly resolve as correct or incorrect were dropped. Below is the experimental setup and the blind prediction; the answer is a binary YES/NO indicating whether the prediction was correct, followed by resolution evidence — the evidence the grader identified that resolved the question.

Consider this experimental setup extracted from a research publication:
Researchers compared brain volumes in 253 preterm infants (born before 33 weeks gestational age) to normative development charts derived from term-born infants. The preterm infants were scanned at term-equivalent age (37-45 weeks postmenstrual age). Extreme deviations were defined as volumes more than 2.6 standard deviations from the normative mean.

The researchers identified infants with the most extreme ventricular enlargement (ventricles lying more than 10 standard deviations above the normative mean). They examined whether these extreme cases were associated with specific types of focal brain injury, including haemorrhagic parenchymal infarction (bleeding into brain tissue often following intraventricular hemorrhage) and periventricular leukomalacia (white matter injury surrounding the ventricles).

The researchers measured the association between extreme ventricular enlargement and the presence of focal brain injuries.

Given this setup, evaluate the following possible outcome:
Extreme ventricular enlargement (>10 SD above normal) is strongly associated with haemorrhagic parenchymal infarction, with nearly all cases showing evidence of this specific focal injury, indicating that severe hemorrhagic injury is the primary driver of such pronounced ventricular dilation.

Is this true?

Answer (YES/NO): NO